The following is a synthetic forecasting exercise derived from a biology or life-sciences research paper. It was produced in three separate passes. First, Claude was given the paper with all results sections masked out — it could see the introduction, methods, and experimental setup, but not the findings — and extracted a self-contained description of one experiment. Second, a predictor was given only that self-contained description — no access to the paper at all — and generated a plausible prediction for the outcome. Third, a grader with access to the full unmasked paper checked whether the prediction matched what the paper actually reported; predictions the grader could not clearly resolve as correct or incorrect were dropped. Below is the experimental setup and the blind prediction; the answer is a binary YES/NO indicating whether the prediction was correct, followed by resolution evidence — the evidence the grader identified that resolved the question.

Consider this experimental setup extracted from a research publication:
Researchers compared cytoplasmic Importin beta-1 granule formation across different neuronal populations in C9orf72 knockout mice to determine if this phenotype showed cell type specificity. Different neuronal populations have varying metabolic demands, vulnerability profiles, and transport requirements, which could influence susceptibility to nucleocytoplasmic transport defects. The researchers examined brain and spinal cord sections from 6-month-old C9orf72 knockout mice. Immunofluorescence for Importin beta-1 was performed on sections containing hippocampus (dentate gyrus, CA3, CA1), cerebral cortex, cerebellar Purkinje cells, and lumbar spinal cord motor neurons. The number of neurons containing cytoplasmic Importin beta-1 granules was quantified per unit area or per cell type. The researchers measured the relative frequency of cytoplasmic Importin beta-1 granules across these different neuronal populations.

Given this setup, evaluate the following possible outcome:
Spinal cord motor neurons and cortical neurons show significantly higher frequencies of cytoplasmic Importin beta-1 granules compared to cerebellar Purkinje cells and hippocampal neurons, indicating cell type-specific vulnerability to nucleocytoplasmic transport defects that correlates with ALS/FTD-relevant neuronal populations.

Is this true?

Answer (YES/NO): NO